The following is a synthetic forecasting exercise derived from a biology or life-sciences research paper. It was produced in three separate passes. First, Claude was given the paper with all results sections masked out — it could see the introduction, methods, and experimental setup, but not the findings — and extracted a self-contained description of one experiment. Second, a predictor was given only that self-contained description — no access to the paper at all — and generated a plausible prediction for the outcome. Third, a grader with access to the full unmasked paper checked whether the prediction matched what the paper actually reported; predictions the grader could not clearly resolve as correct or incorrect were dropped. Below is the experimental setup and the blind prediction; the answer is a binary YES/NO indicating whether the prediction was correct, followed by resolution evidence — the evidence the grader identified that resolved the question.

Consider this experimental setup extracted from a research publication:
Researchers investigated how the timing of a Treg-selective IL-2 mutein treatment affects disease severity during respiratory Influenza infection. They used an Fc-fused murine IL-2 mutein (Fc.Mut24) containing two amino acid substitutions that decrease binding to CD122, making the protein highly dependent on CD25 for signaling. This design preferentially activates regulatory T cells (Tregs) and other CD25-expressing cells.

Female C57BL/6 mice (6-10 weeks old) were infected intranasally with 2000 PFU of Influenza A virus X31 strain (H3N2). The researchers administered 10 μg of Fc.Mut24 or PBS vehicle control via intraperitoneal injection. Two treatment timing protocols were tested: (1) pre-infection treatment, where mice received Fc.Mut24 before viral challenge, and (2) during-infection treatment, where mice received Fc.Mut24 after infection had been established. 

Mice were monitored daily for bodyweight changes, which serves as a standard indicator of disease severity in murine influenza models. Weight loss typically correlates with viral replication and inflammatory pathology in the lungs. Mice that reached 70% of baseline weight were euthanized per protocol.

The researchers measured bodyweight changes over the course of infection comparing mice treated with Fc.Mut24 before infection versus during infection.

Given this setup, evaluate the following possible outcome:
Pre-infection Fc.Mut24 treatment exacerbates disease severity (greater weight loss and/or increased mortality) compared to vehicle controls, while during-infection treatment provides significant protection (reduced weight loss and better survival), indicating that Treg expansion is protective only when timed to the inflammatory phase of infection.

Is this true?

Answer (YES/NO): NO